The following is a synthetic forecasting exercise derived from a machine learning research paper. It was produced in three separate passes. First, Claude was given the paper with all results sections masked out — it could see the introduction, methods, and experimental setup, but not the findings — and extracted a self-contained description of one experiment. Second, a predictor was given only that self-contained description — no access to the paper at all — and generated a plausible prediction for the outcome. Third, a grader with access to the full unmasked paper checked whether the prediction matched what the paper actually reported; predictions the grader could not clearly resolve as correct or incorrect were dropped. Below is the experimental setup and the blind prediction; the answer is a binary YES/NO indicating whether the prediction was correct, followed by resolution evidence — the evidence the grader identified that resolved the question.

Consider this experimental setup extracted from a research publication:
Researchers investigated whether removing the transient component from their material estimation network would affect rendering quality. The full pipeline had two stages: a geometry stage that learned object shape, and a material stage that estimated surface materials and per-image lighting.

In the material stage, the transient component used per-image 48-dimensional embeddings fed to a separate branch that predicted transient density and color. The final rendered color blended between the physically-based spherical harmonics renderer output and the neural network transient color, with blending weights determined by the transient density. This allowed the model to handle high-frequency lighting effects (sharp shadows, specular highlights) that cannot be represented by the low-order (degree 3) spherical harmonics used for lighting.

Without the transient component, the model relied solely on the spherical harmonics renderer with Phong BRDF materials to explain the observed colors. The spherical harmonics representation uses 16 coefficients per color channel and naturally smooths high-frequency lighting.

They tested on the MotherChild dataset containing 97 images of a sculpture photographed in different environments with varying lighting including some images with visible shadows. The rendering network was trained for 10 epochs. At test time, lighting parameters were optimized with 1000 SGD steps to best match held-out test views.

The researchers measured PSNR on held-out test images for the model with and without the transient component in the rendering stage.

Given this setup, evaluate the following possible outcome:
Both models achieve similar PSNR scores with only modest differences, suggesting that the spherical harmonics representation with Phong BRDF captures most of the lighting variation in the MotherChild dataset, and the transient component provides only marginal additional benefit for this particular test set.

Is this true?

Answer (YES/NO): NO